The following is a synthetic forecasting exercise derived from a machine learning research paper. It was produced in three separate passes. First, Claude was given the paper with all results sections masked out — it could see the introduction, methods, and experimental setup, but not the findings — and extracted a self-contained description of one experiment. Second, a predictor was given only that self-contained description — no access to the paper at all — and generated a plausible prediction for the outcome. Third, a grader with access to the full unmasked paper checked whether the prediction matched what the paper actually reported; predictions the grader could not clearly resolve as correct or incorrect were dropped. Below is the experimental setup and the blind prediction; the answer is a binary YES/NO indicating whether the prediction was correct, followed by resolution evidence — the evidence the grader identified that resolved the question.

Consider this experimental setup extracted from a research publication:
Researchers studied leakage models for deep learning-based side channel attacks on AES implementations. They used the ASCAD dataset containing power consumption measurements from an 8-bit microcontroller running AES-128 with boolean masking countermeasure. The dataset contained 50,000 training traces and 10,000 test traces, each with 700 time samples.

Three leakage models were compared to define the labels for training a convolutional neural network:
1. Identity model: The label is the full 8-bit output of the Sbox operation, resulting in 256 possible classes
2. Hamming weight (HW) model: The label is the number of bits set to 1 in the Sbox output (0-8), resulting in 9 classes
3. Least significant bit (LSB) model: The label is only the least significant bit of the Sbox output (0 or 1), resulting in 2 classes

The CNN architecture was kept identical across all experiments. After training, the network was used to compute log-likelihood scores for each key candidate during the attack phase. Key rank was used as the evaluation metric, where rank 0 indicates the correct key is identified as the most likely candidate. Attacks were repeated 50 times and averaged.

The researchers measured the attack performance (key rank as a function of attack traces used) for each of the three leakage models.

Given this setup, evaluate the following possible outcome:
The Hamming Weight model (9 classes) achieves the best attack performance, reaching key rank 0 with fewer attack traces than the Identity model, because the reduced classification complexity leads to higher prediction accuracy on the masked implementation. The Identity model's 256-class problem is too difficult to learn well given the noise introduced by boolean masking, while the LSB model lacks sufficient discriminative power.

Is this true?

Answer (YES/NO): NO